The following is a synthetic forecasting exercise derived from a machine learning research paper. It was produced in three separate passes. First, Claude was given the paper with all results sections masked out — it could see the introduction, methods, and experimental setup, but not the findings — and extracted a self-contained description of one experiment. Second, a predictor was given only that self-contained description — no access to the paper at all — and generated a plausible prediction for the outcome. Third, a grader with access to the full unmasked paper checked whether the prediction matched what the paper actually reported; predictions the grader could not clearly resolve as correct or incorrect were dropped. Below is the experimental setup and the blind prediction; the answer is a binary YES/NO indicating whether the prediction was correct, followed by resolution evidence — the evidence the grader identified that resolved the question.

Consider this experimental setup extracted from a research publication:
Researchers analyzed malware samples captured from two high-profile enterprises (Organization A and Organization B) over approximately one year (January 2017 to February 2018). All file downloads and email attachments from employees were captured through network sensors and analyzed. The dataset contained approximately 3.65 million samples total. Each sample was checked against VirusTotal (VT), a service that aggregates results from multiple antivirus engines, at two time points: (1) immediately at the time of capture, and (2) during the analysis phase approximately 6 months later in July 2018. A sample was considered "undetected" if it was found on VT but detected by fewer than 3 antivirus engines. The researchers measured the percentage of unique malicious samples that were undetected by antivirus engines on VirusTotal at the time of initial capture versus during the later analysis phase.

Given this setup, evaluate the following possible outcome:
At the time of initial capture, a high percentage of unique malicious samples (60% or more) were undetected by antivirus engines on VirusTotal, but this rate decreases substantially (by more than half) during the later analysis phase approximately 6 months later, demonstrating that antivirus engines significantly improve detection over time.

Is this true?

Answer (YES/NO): NO